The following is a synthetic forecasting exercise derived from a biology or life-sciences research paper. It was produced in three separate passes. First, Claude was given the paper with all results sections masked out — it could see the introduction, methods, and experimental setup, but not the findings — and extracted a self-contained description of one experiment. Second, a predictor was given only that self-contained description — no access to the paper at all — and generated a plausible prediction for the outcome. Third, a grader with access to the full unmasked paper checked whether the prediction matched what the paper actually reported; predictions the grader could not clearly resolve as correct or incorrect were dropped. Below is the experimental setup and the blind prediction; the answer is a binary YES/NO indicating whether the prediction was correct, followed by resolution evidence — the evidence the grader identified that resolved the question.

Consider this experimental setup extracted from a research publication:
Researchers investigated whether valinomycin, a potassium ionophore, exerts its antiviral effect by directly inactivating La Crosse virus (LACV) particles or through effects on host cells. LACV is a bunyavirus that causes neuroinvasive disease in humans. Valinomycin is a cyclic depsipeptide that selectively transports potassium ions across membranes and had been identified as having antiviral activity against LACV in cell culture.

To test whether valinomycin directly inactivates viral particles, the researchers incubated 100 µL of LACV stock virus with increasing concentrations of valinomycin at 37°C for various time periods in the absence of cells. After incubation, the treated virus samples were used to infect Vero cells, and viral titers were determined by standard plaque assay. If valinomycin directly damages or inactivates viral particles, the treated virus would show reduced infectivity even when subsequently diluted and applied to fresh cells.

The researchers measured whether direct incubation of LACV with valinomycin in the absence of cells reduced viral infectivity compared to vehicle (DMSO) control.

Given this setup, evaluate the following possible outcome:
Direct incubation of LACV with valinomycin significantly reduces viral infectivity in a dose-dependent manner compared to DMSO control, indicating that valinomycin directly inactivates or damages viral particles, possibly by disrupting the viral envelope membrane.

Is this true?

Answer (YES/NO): NO